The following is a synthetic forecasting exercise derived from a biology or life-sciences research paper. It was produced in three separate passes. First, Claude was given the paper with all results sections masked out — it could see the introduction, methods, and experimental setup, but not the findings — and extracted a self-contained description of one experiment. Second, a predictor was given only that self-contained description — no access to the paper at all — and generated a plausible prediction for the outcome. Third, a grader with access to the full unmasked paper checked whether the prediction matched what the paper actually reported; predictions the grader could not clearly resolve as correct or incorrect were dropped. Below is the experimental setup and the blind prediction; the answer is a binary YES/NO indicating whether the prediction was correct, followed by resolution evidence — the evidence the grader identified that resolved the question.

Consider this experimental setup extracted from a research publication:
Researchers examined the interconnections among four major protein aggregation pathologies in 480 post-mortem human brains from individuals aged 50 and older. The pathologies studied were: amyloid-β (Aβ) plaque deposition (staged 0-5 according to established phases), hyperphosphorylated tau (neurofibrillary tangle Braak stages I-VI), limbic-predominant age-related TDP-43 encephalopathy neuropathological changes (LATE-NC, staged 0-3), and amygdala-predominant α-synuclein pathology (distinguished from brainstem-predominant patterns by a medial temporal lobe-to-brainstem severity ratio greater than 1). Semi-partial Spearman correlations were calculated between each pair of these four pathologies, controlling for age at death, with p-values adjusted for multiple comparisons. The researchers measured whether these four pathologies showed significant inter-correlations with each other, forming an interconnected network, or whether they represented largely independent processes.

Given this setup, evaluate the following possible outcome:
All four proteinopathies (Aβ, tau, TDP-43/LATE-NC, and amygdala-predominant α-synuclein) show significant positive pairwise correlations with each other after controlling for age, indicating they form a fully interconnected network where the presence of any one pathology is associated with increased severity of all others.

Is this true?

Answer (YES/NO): YES